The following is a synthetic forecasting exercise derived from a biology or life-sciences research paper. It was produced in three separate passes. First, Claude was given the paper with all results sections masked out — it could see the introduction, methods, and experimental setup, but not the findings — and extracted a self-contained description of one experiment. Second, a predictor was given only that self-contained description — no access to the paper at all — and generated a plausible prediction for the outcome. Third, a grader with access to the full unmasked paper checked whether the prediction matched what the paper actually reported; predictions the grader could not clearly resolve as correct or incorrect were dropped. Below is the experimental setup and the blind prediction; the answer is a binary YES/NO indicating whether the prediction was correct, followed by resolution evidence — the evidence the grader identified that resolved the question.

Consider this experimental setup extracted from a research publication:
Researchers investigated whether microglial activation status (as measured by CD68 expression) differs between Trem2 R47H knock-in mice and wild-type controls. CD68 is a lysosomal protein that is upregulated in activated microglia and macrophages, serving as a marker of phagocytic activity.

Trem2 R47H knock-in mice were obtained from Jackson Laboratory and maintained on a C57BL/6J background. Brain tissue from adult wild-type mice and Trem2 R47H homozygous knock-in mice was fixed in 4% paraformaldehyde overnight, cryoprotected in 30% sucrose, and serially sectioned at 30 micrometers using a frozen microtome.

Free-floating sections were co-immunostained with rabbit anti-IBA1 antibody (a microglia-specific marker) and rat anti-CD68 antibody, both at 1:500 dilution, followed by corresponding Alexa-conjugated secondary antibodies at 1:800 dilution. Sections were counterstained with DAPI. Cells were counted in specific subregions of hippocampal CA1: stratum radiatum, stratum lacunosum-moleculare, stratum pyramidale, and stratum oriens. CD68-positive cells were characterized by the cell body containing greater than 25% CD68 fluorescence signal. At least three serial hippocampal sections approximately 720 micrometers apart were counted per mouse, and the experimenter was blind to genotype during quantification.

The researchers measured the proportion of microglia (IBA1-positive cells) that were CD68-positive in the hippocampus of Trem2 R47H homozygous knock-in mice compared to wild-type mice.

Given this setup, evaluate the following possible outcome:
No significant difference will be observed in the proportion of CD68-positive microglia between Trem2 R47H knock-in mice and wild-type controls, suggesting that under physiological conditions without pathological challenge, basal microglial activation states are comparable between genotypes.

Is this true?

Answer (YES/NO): NO